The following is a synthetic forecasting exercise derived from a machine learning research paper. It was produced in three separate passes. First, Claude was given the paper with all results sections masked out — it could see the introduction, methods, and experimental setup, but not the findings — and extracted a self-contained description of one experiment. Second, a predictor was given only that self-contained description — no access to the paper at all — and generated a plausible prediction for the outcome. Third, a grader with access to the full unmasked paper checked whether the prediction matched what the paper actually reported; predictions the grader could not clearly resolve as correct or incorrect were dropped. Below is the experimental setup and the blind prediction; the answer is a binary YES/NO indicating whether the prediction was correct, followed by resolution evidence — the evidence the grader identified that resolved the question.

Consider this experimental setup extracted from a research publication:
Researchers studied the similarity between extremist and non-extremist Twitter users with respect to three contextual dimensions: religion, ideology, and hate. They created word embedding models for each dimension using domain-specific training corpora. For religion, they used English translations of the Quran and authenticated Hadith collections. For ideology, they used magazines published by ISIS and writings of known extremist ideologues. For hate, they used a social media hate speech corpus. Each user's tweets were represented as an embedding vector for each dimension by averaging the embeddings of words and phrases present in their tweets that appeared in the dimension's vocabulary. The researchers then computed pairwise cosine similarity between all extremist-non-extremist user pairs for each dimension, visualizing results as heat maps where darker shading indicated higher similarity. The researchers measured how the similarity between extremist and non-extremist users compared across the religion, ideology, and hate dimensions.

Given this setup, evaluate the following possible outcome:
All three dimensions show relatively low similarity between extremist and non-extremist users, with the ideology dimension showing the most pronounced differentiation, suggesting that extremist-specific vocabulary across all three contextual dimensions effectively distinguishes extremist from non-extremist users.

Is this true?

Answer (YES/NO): NO